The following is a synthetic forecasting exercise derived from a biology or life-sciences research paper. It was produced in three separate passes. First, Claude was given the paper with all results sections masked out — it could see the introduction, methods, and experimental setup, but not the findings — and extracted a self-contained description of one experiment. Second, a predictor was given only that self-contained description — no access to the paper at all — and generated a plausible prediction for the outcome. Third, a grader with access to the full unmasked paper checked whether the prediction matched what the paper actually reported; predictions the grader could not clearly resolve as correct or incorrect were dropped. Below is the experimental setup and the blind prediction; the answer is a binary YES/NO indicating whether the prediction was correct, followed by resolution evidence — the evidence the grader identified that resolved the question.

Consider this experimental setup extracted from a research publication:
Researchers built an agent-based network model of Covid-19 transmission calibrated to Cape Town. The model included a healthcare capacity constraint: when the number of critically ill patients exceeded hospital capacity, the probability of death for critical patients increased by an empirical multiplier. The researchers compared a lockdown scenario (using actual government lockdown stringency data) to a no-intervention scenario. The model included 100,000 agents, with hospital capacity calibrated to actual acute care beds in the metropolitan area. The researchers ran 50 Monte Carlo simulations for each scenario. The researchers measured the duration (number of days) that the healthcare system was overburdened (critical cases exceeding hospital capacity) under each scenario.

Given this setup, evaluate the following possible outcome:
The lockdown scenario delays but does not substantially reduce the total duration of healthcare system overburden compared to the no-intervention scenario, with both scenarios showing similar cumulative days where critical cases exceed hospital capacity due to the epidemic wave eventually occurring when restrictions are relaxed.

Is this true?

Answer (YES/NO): NO